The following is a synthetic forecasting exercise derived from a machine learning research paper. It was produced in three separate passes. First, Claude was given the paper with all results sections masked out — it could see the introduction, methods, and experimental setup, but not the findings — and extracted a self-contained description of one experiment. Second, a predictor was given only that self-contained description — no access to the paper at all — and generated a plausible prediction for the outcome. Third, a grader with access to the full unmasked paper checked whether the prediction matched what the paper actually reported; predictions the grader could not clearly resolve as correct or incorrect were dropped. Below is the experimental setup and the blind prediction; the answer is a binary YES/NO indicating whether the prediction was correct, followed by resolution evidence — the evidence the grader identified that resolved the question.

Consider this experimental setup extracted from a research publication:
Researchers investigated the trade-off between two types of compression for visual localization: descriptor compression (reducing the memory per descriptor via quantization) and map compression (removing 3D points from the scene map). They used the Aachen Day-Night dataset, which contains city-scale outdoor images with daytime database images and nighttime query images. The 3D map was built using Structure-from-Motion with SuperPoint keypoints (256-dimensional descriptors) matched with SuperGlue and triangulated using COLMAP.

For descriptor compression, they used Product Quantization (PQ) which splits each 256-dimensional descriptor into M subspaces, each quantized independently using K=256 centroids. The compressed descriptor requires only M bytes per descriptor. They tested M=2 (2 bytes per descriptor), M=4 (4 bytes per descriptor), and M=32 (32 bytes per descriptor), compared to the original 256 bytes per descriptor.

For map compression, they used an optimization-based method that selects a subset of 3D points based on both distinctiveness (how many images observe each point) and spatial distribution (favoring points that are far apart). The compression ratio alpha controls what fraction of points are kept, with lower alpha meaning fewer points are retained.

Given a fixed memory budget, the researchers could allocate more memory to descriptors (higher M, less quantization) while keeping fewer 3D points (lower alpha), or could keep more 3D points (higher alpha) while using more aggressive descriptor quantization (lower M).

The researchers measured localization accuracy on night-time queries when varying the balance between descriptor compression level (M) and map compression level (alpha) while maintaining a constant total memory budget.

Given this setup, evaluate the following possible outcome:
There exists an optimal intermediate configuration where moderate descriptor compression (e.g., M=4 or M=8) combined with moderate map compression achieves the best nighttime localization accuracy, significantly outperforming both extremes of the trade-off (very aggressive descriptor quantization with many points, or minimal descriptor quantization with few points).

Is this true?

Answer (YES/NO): YES